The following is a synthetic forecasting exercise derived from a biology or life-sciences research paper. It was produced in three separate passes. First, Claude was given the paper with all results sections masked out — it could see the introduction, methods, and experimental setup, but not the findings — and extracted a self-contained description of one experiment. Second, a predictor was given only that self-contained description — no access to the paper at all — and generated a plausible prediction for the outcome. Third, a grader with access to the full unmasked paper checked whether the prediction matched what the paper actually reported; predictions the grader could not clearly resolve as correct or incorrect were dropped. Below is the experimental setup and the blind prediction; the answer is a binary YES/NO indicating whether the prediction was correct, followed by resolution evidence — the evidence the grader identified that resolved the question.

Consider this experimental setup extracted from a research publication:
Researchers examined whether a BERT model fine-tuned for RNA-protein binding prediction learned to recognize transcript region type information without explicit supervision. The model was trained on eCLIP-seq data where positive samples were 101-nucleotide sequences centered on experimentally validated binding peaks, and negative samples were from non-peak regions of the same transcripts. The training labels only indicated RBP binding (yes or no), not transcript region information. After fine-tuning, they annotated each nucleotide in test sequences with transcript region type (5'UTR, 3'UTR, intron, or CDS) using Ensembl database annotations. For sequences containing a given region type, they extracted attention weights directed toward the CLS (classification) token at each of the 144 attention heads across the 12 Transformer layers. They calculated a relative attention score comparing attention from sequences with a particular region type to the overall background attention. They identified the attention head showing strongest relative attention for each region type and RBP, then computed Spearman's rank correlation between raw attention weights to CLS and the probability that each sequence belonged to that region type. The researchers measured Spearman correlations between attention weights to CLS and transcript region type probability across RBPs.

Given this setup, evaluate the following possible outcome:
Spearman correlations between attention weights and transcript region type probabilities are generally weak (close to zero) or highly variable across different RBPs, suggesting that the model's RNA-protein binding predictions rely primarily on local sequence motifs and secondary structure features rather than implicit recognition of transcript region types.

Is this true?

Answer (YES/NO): NO